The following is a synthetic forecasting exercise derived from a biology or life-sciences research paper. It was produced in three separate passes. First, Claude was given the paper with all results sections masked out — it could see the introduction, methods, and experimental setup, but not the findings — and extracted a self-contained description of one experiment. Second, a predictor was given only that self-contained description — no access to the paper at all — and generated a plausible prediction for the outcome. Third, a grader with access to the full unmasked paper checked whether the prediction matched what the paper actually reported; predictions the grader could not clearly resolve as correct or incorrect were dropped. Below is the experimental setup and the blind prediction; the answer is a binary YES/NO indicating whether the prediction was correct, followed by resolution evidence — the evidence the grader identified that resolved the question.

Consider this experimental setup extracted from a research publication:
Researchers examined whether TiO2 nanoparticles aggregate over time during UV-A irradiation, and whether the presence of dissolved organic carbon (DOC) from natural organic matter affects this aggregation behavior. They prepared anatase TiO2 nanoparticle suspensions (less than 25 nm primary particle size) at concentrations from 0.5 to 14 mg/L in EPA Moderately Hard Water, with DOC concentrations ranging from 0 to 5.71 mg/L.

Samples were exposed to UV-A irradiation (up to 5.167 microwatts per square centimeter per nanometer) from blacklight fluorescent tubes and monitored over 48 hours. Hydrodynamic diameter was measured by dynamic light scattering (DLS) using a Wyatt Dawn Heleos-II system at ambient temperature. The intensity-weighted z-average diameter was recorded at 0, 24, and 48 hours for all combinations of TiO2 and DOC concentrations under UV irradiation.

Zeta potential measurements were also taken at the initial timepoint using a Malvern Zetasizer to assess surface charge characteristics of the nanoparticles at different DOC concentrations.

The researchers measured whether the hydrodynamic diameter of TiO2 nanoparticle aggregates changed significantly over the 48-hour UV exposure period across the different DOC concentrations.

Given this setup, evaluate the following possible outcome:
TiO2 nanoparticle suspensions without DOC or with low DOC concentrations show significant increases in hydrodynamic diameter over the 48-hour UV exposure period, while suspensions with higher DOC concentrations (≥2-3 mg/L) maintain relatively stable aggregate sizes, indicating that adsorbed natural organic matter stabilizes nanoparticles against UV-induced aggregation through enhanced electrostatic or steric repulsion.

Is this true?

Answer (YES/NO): NO